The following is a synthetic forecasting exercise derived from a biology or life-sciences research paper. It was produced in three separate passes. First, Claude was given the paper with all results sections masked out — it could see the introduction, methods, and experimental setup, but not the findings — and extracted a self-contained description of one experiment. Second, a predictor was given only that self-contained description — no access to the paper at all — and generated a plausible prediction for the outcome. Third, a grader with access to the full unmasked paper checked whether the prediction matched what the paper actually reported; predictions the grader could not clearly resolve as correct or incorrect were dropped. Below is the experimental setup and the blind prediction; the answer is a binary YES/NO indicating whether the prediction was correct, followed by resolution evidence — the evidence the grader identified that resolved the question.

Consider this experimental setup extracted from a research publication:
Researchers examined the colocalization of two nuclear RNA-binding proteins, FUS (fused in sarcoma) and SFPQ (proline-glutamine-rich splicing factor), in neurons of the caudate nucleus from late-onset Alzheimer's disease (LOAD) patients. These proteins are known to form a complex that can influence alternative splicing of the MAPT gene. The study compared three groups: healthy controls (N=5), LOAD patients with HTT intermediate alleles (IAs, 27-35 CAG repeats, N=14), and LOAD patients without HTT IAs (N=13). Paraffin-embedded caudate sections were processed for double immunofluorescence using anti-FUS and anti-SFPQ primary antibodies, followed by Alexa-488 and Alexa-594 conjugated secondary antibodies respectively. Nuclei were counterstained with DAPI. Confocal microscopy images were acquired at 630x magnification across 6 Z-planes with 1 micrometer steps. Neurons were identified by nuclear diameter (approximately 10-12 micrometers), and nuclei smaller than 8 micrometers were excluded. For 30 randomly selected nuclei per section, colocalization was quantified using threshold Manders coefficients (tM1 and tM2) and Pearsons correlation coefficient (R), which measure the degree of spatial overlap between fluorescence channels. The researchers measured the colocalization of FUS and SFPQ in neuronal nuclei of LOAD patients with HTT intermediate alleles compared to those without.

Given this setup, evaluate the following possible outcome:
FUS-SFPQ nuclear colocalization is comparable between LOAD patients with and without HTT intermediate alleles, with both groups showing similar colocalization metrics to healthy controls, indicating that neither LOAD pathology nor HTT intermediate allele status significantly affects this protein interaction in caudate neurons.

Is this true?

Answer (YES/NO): NO